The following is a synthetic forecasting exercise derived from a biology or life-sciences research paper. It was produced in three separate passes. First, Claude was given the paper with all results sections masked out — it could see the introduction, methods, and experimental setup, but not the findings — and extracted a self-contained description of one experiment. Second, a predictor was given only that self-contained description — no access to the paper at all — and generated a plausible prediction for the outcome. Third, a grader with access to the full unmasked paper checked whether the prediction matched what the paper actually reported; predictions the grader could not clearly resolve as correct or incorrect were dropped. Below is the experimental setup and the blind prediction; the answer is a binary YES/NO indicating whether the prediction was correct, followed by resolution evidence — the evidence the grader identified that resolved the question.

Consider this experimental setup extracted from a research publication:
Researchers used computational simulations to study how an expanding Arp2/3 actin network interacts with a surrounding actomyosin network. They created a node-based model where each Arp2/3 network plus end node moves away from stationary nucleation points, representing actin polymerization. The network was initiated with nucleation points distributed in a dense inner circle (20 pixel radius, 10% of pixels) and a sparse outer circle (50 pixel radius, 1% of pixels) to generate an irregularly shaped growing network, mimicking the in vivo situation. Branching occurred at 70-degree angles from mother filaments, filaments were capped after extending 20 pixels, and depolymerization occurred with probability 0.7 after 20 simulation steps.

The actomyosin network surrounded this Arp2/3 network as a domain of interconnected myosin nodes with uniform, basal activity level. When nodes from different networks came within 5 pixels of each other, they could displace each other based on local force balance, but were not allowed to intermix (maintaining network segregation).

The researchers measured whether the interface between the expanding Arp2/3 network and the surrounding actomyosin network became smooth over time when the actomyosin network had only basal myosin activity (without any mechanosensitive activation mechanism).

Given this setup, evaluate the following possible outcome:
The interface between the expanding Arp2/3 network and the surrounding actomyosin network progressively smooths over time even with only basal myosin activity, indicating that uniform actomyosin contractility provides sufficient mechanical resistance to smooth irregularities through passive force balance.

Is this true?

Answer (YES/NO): NO